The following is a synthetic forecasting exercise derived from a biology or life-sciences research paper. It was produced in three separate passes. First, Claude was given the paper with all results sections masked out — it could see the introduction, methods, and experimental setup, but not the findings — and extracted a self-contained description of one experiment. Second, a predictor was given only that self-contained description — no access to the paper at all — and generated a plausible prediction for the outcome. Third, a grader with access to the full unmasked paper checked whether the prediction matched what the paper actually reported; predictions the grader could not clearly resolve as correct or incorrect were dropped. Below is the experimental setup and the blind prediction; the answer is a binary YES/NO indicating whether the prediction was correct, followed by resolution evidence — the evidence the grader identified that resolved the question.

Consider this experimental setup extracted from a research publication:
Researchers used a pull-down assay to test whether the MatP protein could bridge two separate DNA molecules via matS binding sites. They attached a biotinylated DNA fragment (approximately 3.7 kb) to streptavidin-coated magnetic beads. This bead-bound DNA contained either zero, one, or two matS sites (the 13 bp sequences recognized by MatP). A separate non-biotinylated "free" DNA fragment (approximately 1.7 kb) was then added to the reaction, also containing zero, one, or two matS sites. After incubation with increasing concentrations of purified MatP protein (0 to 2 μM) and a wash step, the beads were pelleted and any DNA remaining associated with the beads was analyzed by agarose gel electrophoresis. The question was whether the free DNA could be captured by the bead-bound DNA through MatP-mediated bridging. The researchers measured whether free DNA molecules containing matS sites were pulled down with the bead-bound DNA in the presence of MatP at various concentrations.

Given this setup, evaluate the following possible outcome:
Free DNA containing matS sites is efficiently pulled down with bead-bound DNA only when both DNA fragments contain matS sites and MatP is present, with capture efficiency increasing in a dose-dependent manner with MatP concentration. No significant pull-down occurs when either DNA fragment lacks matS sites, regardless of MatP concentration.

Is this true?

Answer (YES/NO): NO